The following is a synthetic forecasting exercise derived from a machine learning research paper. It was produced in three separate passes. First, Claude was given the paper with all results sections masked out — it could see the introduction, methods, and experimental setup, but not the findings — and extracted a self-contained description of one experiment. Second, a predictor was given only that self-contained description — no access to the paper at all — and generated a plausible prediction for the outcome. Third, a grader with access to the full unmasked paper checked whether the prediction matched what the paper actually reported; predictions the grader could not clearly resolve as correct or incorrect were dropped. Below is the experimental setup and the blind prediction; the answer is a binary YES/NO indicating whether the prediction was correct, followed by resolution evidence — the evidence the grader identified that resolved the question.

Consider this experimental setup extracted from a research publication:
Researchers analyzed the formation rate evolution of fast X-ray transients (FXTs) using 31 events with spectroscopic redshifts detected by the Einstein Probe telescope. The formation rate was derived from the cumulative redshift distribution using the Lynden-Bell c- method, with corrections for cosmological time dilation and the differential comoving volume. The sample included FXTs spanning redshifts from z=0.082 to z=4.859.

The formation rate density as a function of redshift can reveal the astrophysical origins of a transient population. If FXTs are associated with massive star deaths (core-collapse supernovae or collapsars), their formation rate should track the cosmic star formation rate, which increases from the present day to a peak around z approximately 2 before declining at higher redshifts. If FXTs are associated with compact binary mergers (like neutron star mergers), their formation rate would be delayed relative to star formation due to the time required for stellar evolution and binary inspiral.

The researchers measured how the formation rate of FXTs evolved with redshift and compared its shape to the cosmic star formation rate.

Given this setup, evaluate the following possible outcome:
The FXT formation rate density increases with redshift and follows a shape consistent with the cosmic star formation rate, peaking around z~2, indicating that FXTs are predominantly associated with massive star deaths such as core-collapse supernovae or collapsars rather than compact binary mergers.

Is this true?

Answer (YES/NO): NO